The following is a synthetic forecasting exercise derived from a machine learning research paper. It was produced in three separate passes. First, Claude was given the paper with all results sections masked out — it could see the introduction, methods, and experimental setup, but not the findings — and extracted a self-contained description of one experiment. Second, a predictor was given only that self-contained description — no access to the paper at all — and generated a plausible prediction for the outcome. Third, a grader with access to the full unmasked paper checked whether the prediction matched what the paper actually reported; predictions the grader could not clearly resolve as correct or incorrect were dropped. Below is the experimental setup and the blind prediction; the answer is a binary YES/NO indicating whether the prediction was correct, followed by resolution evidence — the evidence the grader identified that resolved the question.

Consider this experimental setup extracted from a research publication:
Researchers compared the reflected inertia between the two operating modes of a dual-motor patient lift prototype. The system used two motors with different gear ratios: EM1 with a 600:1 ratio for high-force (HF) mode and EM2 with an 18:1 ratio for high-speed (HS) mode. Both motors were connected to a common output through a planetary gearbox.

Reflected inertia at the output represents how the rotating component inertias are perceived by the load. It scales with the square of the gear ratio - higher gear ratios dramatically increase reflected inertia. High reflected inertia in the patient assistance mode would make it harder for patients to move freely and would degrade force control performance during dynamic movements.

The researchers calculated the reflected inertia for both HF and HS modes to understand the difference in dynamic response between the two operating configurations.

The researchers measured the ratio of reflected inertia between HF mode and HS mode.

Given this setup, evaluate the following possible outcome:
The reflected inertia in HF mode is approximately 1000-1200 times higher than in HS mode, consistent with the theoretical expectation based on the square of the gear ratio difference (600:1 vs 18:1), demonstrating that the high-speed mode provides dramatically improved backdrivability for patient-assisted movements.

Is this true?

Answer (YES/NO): NO